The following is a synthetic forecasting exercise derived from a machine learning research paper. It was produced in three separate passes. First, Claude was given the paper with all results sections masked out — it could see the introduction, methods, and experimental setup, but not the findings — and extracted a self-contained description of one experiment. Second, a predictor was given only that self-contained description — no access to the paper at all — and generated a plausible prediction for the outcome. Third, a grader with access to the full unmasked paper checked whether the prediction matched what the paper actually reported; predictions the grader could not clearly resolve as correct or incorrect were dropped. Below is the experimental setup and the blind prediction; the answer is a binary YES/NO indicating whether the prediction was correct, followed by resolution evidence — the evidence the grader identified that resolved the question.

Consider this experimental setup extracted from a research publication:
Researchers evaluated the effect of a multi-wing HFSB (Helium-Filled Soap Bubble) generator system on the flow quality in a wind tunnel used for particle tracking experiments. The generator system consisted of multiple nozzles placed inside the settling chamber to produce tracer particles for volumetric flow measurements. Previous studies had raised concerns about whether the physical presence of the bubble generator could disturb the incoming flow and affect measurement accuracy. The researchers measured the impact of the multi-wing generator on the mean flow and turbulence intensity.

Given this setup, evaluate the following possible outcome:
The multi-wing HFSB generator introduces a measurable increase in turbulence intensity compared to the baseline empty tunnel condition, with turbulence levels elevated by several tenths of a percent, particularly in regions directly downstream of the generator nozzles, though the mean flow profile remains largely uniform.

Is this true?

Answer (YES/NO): NO